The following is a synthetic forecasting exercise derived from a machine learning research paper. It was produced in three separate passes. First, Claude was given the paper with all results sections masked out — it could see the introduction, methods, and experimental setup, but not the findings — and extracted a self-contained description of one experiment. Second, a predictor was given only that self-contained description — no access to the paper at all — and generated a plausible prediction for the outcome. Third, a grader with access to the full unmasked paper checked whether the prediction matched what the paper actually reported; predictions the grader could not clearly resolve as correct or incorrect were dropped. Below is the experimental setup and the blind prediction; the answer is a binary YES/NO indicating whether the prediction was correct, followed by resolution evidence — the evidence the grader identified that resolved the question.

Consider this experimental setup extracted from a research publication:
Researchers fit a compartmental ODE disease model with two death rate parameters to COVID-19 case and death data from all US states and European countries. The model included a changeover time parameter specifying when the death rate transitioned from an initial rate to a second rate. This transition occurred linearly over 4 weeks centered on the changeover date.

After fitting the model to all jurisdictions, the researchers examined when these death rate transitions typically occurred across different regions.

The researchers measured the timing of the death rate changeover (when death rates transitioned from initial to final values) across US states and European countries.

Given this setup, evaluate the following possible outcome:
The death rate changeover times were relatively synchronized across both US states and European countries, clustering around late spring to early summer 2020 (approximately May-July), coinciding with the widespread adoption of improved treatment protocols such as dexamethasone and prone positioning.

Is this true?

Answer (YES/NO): NO